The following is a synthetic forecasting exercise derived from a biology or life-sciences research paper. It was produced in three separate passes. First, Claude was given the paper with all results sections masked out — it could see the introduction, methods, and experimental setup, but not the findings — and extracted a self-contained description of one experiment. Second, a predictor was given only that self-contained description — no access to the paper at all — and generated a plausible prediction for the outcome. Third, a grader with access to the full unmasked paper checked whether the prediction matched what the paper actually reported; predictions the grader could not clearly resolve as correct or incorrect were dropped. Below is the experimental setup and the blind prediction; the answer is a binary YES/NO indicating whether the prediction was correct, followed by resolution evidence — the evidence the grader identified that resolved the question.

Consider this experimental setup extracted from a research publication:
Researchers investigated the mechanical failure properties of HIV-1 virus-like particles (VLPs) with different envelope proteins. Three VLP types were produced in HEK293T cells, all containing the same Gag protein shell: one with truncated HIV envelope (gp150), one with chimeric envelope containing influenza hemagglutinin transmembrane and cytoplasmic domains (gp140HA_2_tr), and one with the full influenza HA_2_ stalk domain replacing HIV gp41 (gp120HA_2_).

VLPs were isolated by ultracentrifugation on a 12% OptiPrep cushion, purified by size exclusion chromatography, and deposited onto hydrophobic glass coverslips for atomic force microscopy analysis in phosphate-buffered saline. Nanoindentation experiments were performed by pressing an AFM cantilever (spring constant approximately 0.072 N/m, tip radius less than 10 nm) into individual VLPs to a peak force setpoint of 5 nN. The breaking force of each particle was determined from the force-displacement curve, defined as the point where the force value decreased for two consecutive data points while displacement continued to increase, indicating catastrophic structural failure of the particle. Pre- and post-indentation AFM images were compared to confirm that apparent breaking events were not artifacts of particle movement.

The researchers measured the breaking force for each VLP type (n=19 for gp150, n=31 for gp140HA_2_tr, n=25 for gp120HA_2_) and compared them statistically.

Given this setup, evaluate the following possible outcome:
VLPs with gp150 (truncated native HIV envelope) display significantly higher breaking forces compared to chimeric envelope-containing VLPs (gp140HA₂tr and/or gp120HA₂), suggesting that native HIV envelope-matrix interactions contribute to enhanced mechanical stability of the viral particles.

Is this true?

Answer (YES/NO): NO